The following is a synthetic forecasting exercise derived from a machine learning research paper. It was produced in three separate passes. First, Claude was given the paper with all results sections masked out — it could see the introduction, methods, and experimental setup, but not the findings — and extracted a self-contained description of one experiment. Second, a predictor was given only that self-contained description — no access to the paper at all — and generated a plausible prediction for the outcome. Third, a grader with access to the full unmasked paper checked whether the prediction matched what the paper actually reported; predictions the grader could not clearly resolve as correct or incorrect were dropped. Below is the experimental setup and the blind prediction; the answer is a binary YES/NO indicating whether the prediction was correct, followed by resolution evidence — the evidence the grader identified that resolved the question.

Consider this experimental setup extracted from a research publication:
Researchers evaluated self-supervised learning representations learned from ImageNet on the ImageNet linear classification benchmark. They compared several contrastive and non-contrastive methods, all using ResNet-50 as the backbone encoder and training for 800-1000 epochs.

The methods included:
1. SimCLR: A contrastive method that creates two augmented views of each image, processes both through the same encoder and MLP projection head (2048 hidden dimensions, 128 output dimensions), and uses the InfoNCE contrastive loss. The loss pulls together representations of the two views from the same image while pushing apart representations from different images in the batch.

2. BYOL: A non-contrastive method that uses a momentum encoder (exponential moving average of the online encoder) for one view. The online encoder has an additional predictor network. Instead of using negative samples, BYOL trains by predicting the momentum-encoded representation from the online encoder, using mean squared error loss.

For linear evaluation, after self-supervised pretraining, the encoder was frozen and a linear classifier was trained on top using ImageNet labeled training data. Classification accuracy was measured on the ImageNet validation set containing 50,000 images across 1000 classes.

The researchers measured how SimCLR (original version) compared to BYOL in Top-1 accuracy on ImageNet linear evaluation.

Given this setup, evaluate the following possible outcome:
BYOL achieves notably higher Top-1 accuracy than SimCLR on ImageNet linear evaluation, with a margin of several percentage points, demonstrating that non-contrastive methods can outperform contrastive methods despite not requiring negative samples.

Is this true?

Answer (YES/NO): YES